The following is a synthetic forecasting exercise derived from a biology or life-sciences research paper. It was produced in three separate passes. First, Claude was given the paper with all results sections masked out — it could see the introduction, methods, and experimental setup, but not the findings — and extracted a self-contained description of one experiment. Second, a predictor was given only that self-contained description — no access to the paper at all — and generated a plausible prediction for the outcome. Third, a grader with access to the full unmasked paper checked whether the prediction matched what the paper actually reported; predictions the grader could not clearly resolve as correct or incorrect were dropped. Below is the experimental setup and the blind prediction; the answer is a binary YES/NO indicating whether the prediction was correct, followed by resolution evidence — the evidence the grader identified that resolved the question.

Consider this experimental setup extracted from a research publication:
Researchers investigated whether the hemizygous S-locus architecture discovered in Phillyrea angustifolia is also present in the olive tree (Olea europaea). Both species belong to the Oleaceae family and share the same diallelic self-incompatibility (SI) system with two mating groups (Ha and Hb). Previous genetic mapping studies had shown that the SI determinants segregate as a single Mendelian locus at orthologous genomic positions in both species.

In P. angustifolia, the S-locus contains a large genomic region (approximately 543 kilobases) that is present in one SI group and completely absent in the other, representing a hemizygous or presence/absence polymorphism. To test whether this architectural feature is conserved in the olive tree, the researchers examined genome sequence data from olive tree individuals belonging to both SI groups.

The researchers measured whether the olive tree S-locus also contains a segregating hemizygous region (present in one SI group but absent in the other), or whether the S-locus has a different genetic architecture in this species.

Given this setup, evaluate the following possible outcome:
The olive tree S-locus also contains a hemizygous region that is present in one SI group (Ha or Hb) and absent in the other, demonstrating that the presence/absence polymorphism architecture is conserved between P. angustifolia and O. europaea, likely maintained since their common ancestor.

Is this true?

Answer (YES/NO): YES